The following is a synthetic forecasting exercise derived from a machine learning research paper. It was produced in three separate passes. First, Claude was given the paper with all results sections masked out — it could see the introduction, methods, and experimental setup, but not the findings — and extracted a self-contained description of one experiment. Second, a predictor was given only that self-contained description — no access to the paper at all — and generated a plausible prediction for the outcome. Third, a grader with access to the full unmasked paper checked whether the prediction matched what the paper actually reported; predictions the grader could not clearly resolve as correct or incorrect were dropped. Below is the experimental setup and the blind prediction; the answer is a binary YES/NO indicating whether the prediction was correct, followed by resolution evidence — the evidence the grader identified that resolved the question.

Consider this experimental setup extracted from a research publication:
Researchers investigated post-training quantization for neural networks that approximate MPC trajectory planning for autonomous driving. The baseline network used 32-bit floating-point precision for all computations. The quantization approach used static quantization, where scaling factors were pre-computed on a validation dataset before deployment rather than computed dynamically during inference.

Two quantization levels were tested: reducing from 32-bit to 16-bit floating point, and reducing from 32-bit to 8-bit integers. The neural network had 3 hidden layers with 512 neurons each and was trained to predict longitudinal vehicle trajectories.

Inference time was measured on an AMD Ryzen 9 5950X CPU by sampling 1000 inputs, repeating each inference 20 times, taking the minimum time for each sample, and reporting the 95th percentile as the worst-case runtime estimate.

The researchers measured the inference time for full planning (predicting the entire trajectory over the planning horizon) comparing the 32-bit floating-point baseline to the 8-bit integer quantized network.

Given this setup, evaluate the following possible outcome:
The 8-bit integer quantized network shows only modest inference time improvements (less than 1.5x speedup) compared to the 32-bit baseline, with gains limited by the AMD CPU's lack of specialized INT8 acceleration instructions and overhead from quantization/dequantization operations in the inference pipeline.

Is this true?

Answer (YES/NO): YES